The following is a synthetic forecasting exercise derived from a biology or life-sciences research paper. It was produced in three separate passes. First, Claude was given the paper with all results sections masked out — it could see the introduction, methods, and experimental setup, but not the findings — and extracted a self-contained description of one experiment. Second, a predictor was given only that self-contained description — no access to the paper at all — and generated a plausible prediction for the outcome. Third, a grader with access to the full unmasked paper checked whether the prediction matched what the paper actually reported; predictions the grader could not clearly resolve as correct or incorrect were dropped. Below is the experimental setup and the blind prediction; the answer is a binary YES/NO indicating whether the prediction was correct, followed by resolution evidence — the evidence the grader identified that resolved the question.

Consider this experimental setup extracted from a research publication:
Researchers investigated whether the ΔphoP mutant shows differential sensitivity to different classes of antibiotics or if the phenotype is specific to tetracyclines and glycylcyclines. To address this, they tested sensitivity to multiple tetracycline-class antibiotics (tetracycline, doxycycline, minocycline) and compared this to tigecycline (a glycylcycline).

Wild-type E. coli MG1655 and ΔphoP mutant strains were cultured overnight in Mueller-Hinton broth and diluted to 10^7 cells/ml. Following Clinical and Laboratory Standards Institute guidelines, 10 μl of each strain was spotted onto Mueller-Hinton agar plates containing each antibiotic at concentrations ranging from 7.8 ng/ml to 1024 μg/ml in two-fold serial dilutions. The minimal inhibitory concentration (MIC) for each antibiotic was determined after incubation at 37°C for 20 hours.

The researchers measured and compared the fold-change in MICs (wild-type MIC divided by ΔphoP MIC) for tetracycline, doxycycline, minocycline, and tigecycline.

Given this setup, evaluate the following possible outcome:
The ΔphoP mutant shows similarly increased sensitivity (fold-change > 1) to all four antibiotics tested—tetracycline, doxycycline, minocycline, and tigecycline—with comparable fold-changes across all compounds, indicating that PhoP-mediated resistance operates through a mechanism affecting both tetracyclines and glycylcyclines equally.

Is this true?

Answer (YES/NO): NO